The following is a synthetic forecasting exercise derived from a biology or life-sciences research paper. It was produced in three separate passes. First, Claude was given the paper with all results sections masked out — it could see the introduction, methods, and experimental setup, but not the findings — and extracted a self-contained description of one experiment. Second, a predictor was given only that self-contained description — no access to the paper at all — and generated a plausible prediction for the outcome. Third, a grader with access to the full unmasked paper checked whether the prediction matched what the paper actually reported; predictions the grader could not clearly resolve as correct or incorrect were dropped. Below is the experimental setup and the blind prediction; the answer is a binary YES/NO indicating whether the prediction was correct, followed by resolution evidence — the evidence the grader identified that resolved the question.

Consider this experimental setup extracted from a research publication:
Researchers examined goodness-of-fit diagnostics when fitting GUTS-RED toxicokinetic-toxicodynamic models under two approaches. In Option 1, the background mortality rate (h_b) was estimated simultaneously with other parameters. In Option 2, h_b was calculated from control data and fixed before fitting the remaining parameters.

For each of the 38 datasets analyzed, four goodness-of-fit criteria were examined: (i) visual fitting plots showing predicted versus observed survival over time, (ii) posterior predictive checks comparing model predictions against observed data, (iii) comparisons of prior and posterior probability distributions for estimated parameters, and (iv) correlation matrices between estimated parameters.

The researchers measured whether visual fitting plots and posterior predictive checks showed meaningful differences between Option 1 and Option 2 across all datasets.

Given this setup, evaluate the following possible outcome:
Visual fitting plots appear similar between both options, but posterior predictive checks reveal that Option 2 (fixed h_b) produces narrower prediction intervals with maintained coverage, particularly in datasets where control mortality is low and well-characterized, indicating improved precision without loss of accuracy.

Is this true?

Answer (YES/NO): NO